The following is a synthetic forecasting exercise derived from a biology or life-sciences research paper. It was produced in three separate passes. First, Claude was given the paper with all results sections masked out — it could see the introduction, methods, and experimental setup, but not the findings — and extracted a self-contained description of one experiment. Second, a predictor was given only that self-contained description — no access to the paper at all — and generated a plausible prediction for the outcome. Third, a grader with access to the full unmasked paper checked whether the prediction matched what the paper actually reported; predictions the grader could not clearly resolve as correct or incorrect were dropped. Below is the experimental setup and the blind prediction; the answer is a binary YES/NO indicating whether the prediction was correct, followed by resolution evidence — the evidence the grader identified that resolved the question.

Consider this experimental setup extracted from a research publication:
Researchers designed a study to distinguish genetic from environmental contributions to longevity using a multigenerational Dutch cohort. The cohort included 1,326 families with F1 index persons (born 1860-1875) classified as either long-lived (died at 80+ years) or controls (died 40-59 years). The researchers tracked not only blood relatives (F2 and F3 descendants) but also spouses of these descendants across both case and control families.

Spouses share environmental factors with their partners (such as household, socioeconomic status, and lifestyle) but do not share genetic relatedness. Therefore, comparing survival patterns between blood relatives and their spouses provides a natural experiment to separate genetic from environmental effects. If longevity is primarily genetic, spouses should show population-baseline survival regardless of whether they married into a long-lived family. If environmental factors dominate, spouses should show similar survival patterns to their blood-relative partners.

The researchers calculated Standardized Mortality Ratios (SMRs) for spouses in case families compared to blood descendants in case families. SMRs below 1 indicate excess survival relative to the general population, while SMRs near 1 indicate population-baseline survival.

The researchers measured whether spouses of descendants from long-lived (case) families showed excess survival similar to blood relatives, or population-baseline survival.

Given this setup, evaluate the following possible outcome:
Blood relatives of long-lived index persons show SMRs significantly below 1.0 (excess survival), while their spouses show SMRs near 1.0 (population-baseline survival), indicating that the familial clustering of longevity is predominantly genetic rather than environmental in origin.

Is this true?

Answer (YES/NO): NO